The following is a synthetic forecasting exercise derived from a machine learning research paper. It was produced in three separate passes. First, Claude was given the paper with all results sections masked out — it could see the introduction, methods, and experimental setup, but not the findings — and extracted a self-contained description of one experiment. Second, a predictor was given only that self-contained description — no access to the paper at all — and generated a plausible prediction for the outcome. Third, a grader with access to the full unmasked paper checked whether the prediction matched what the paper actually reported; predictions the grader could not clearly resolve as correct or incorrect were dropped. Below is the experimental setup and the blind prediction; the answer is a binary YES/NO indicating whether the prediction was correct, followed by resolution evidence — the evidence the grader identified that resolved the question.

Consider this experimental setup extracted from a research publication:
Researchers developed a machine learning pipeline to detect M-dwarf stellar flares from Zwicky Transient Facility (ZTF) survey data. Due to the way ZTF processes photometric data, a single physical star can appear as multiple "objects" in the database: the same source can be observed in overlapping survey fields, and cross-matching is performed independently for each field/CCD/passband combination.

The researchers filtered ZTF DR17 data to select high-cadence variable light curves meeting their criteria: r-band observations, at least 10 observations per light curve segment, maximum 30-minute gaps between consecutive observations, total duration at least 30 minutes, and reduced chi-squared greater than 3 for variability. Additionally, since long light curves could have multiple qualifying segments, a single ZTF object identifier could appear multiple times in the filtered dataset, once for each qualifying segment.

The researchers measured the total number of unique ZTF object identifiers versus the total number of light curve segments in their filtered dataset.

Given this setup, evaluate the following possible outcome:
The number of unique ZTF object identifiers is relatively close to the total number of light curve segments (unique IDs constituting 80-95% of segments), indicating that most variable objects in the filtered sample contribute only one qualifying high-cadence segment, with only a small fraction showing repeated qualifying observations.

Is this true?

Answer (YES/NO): NO